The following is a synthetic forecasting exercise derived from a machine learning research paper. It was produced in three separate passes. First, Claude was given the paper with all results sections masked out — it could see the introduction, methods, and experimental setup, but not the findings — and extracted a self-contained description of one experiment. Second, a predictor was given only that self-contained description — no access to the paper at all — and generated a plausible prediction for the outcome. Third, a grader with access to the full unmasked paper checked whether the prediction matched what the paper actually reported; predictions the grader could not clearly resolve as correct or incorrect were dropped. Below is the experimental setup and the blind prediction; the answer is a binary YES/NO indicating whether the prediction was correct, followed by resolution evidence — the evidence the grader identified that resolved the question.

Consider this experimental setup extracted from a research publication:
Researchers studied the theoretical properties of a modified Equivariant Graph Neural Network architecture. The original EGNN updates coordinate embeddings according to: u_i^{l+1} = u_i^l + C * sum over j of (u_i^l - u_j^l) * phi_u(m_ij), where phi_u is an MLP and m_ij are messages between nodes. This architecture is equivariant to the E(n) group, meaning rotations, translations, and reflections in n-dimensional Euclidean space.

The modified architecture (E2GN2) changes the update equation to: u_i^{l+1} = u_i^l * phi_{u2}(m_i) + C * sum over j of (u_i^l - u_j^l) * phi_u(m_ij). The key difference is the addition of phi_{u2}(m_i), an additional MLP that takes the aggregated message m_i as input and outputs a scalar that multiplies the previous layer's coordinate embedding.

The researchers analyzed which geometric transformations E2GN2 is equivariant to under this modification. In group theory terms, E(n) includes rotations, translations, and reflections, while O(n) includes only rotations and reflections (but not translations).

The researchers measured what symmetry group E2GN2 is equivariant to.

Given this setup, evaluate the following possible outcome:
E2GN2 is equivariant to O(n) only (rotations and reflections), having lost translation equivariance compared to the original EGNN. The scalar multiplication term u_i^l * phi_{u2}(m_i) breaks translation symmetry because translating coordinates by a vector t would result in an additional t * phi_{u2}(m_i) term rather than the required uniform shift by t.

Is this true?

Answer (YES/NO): YES